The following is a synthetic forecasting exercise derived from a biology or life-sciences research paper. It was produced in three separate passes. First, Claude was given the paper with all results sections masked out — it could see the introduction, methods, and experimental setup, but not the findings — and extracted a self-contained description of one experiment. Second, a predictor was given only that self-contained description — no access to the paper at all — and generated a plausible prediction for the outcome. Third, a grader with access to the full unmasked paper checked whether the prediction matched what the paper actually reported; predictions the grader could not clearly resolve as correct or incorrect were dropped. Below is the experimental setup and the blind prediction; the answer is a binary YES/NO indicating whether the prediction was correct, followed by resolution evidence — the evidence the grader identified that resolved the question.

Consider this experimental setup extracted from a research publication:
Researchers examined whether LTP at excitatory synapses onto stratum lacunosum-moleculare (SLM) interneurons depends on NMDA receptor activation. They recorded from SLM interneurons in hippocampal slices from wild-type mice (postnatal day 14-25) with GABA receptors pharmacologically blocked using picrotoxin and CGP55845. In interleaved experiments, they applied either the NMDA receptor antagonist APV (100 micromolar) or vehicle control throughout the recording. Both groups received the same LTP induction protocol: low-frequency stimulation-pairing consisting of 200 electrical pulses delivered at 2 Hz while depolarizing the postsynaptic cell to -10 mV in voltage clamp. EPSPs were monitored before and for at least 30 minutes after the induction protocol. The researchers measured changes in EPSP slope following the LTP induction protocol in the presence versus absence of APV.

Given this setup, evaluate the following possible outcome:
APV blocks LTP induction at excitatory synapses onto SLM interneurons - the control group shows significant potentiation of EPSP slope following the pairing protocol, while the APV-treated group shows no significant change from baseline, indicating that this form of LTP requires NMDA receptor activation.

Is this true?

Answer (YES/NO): YES